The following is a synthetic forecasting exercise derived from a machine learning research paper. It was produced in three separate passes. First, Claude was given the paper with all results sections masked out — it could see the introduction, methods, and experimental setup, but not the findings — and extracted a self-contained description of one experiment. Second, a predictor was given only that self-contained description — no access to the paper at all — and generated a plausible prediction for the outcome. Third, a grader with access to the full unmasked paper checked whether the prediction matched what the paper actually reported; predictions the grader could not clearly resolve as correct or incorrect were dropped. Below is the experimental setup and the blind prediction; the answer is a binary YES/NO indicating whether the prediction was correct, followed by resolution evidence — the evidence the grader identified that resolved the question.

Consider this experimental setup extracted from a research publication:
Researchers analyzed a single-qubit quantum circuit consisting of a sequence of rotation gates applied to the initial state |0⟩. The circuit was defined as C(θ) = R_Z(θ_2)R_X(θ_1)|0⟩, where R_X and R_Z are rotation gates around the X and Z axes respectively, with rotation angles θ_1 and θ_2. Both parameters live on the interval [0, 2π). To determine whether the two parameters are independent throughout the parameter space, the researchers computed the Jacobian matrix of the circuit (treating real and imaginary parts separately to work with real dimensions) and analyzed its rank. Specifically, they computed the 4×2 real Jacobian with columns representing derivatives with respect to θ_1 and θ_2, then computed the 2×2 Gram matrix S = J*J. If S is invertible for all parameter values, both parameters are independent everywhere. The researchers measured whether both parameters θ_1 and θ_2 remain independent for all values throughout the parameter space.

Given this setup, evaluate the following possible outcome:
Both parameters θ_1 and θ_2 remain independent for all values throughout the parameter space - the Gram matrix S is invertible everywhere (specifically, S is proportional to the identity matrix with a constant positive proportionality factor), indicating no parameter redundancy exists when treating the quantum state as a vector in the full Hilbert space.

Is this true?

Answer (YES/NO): YES